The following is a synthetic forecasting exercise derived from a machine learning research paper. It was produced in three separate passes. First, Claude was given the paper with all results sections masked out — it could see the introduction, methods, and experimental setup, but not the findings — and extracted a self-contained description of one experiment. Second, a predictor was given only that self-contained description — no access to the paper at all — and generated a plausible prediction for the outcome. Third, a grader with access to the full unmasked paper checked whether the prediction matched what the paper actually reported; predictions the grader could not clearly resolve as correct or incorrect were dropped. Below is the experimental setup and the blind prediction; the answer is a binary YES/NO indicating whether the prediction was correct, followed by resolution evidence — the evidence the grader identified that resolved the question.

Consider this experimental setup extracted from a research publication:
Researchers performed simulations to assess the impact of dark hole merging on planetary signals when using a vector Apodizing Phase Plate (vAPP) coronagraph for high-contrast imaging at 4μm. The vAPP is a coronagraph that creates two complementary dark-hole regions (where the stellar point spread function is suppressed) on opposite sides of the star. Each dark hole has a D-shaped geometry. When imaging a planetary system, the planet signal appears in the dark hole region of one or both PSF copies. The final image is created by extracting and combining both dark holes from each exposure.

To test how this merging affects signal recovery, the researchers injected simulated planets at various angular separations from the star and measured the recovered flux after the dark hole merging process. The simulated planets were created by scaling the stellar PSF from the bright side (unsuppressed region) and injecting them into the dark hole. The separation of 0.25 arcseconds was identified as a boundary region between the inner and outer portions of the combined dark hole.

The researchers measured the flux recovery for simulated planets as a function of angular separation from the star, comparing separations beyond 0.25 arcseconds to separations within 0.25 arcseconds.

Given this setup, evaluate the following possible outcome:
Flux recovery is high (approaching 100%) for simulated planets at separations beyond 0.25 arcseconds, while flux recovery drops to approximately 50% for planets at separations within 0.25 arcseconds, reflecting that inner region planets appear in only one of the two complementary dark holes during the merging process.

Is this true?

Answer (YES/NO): NO